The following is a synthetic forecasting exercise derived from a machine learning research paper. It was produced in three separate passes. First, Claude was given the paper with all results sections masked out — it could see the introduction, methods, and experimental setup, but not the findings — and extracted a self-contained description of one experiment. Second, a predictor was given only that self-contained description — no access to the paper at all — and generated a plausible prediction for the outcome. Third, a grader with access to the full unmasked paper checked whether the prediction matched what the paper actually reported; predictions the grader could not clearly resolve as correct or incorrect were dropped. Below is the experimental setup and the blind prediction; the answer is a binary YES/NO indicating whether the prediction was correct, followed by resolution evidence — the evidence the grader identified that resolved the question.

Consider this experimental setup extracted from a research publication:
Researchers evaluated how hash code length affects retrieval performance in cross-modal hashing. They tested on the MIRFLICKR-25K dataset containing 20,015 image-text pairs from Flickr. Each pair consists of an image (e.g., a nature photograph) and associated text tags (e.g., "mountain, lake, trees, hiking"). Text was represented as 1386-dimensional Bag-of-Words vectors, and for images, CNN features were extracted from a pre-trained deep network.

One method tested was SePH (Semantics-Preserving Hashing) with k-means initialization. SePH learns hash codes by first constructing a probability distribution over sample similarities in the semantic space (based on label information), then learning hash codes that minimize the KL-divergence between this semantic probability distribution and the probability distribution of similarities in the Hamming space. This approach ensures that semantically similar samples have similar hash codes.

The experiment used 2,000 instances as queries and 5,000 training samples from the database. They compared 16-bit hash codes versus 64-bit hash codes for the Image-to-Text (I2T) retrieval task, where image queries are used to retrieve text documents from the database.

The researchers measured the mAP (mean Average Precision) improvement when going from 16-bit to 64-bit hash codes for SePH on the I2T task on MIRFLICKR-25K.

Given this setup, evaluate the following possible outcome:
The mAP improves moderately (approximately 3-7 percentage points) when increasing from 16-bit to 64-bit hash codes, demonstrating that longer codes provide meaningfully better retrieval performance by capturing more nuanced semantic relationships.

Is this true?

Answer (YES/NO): NO